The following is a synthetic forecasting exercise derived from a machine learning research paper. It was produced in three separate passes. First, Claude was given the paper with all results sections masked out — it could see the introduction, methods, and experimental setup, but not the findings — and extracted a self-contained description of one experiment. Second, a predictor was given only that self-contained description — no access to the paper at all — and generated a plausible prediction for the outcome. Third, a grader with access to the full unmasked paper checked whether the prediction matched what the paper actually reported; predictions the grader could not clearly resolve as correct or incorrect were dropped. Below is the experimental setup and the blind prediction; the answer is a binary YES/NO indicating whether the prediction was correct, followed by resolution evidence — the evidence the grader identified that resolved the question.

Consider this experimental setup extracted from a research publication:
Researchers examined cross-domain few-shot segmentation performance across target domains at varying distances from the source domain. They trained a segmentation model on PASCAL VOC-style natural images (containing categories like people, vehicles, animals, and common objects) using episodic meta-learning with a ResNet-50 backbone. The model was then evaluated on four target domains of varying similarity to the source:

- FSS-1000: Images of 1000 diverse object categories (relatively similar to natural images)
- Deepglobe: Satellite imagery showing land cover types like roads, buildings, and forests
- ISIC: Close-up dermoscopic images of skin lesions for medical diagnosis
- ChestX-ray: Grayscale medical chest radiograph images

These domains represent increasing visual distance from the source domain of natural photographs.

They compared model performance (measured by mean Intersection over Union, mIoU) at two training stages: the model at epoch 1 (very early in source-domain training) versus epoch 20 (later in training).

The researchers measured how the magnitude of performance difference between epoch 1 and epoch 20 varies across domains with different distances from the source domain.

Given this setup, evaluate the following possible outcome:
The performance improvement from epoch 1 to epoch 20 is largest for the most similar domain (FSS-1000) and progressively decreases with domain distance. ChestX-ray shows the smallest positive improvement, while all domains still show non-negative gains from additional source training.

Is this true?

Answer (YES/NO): NO